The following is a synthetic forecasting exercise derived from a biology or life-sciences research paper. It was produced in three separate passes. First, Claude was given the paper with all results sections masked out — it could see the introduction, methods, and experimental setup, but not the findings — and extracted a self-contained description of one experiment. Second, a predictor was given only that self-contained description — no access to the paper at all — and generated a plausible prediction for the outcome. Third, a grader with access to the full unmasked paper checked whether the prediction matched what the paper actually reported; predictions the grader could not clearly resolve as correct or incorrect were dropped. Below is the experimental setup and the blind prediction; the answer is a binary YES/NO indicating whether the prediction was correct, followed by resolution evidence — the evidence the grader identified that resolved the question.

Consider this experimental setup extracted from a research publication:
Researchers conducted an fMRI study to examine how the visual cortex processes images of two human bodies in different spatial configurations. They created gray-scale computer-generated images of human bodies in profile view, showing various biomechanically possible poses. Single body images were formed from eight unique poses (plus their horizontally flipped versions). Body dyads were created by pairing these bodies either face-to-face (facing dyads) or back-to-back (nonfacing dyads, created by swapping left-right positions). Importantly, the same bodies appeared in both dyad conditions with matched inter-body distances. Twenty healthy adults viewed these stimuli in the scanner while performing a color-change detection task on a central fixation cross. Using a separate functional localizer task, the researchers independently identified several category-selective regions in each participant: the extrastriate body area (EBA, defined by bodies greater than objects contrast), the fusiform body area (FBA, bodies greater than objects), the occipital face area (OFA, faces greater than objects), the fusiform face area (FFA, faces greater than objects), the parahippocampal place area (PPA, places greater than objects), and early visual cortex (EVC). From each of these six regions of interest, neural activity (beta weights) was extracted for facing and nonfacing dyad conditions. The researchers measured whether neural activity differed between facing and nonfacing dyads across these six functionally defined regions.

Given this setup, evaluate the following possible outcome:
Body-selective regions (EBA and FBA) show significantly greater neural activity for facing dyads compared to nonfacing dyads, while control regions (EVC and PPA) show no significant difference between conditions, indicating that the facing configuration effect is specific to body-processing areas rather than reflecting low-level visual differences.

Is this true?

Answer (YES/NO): NO